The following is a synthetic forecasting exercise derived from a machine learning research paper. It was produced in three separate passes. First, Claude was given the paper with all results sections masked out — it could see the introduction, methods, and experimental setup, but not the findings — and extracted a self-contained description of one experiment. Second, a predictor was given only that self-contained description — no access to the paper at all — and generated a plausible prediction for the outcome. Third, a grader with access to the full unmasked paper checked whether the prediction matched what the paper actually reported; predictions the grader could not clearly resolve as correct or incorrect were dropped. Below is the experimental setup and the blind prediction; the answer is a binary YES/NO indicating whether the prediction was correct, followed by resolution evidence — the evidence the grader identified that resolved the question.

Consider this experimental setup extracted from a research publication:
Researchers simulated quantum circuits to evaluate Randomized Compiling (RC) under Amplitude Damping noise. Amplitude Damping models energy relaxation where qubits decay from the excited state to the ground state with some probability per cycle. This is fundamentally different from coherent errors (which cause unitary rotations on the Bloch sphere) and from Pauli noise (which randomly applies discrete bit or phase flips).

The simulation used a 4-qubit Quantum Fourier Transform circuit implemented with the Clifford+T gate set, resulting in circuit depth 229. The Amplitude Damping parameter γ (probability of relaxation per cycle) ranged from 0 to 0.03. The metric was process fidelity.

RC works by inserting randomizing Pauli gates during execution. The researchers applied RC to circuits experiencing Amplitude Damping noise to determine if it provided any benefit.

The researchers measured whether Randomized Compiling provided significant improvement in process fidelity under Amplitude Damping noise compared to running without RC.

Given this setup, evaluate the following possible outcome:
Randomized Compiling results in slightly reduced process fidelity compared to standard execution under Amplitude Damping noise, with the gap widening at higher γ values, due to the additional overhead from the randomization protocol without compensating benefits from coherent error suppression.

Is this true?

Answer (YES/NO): NO